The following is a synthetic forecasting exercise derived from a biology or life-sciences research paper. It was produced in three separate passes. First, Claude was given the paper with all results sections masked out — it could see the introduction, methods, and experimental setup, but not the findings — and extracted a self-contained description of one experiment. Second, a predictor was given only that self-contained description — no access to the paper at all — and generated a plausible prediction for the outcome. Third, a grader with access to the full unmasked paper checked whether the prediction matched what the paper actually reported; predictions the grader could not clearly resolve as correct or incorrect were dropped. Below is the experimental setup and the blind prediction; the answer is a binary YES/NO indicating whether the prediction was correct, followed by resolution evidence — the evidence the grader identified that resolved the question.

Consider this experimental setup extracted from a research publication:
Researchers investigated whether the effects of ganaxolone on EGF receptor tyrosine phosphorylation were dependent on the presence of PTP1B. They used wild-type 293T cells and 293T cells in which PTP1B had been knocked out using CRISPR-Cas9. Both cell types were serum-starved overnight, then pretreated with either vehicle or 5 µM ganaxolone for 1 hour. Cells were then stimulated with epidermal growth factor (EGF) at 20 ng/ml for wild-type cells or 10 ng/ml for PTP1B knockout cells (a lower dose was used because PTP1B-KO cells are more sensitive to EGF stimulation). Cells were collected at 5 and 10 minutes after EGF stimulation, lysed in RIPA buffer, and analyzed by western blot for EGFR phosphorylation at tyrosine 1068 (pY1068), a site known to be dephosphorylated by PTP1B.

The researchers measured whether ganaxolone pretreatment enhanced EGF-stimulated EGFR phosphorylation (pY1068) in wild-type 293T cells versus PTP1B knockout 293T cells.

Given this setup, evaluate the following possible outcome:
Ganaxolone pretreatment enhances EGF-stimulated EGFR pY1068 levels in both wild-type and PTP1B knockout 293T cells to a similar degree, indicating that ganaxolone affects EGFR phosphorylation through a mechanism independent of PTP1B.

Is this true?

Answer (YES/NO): NO